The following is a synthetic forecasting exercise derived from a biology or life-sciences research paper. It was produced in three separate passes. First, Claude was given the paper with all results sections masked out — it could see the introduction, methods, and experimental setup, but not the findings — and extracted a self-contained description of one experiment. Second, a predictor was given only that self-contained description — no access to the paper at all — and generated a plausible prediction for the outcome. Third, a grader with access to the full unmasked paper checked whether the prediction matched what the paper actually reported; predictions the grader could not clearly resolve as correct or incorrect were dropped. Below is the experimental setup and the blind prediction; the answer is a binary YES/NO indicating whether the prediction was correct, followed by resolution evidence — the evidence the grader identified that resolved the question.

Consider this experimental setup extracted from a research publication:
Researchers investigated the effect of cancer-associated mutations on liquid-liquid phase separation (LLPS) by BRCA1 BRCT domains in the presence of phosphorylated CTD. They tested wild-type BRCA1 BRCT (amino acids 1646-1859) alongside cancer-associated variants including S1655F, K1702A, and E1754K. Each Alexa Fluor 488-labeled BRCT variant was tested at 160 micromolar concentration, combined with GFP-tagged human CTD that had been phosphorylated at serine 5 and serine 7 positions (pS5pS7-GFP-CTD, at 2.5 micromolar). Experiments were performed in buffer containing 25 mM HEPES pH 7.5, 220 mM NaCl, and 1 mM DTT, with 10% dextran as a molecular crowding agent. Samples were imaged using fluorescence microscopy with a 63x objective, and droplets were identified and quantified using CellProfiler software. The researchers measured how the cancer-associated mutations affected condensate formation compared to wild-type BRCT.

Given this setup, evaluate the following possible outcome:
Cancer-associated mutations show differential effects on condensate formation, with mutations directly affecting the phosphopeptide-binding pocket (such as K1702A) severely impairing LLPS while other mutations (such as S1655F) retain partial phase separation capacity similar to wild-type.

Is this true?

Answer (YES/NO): NO